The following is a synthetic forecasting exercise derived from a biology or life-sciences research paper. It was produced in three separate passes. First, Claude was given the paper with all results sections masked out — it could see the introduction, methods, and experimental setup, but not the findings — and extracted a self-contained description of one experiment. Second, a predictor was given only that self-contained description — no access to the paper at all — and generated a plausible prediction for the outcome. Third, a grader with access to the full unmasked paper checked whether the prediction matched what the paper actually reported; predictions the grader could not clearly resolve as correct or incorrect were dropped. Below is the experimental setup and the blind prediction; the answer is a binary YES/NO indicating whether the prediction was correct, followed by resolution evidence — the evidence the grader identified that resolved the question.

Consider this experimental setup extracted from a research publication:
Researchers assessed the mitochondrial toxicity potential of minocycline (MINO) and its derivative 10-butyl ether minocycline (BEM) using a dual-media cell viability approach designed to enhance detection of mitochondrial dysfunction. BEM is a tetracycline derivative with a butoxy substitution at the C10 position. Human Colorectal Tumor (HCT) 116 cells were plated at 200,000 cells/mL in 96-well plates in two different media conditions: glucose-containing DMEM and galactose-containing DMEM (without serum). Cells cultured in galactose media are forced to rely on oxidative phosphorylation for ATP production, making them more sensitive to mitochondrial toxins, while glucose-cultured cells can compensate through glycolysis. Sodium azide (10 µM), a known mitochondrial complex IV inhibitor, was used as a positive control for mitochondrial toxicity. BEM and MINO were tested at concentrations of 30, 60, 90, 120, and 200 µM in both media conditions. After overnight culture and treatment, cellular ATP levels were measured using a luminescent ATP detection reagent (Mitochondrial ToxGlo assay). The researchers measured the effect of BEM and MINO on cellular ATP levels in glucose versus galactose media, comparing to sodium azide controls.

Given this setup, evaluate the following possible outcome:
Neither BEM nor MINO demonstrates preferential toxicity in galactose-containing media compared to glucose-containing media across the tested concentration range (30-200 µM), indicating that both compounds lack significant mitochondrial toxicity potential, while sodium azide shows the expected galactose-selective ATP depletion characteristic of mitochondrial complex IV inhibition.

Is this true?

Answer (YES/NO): YES